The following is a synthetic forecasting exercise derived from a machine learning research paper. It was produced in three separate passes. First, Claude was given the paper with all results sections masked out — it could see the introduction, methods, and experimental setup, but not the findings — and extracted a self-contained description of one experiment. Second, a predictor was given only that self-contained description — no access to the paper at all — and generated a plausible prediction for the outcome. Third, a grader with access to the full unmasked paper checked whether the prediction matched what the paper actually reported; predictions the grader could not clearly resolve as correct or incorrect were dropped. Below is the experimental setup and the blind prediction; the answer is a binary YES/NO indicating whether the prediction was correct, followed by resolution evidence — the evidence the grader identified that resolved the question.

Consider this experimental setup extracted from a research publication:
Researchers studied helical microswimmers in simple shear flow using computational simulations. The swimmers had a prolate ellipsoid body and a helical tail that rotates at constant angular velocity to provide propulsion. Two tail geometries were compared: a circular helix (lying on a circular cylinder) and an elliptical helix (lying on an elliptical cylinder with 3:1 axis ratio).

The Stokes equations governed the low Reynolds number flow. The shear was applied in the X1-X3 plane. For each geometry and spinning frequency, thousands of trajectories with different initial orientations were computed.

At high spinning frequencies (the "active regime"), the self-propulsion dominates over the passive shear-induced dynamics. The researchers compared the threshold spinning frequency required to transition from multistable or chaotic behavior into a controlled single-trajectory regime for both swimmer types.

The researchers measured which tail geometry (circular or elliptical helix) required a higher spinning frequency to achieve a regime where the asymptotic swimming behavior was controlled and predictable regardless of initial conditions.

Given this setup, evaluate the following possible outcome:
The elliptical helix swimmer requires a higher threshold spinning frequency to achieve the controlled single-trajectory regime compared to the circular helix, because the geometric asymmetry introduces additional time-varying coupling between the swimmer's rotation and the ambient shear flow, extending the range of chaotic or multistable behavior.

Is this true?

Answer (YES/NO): YES